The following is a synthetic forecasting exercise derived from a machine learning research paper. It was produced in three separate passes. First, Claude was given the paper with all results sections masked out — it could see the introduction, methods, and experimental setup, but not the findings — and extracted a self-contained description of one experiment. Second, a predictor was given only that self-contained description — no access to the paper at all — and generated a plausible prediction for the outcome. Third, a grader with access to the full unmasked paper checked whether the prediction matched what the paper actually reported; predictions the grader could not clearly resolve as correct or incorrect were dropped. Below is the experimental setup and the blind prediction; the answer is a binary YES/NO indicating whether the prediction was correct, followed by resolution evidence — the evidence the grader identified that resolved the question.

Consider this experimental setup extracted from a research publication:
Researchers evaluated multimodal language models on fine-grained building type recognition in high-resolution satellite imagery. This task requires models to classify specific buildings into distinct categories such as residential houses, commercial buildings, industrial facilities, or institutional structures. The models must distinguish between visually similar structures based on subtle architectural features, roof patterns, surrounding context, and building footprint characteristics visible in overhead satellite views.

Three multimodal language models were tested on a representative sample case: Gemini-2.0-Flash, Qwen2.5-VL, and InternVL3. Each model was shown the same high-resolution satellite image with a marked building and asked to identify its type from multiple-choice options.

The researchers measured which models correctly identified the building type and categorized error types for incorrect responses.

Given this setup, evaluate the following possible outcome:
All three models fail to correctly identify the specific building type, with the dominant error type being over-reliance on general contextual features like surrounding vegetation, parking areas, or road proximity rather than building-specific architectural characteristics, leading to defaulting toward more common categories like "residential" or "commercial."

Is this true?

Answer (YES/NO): NO